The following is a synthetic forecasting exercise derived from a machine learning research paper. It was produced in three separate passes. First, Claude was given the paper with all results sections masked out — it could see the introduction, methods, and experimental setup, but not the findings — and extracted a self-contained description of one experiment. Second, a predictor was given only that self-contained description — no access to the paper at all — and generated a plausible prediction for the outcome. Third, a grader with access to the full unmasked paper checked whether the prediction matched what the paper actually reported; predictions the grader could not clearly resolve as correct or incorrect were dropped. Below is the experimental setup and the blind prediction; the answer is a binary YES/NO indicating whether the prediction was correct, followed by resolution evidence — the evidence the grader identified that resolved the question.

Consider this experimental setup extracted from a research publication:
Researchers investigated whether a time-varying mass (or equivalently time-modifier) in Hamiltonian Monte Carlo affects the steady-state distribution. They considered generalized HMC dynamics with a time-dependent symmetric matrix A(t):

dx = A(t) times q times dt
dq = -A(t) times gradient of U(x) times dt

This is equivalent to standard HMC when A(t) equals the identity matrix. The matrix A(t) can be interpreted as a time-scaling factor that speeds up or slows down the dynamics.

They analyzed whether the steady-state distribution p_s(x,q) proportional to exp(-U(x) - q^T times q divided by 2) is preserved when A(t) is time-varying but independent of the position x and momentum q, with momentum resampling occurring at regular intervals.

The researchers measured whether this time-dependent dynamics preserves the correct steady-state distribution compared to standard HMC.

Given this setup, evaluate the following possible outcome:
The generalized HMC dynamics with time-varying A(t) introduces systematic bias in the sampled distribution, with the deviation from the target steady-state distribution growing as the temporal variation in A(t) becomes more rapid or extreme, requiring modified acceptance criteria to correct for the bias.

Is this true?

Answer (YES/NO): NO